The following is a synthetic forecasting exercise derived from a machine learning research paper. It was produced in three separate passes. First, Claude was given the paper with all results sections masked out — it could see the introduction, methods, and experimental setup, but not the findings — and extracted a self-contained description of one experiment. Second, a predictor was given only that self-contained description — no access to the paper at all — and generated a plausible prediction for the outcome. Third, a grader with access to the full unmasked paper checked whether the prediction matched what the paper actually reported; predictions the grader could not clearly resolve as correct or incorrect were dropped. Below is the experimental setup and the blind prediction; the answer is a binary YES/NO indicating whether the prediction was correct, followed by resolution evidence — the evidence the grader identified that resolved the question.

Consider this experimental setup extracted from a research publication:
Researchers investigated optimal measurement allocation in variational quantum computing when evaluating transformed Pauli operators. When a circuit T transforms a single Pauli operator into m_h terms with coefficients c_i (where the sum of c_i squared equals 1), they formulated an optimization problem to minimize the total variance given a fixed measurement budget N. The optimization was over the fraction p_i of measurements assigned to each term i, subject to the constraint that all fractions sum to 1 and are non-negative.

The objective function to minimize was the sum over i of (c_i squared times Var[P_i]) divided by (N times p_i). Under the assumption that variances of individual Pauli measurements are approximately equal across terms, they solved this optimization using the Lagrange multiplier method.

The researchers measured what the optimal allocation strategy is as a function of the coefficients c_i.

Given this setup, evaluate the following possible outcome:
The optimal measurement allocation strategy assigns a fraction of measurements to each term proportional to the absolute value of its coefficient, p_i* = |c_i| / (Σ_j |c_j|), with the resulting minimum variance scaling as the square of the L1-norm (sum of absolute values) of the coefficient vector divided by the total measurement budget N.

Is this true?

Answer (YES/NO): YES